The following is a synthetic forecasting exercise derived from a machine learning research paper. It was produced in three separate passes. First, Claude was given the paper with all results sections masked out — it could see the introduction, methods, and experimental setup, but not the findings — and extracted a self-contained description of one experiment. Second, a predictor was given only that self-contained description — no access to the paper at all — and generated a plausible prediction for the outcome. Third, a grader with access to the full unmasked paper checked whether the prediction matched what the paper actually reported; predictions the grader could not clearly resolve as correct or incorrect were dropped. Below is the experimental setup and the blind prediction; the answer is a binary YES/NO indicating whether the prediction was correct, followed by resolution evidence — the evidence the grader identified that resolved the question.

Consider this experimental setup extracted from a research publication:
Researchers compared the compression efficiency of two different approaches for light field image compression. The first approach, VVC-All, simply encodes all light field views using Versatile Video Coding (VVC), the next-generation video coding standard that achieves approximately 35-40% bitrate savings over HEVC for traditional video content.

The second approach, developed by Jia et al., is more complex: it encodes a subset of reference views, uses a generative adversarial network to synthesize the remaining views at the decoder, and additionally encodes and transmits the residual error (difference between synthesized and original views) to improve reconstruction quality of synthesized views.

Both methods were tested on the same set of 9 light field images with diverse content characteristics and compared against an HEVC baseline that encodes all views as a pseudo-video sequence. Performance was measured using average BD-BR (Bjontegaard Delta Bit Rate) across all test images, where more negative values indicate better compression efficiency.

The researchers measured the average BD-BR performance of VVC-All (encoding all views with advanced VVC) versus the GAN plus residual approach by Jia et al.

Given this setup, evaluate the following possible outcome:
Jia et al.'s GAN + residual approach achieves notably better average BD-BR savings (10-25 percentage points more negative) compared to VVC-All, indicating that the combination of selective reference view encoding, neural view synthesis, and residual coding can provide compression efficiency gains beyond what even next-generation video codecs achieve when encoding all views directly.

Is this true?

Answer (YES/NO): NO